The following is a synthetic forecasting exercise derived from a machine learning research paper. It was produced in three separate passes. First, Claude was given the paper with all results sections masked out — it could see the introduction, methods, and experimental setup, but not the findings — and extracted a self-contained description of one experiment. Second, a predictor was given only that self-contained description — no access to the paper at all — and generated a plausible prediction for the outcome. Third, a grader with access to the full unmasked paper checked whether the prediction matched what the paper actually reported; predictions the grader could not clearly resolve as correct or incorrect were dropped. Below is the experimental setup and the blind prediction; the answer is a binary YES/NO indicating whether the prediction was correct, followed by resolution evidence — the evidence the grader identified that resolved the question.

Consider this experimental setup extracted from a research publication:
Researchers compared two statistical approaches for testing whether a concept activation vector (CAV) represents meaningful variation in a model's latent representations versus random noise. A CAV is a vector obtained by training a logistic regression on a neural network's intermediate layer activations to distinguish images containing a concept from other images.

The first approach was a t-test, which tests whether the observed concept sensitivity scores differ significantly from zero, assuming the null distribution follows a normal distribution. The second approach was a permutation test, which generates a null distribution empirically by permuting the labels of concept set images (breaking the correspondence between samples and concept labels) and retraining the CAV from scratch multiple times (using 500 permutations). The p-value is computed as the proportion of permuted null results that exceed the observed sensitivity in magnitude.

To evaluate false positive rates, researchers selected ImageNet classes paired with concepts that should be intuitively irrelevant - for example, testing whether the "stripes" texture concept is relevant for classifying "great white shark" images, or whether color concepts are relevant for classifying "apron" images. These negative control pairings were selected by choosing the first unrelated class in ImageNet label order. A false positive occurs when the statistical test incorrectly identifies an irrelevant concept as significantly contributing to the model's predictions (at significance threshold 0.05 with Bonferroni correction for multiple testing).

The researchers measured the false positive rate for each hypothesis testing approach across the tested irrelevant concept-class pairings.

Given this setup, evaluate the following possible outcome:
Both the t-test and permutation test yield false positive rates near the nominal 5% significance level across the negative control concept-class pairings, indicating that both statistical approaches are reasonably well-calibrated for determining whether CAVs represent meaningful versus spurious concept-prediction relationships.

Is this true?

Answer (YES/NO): NO